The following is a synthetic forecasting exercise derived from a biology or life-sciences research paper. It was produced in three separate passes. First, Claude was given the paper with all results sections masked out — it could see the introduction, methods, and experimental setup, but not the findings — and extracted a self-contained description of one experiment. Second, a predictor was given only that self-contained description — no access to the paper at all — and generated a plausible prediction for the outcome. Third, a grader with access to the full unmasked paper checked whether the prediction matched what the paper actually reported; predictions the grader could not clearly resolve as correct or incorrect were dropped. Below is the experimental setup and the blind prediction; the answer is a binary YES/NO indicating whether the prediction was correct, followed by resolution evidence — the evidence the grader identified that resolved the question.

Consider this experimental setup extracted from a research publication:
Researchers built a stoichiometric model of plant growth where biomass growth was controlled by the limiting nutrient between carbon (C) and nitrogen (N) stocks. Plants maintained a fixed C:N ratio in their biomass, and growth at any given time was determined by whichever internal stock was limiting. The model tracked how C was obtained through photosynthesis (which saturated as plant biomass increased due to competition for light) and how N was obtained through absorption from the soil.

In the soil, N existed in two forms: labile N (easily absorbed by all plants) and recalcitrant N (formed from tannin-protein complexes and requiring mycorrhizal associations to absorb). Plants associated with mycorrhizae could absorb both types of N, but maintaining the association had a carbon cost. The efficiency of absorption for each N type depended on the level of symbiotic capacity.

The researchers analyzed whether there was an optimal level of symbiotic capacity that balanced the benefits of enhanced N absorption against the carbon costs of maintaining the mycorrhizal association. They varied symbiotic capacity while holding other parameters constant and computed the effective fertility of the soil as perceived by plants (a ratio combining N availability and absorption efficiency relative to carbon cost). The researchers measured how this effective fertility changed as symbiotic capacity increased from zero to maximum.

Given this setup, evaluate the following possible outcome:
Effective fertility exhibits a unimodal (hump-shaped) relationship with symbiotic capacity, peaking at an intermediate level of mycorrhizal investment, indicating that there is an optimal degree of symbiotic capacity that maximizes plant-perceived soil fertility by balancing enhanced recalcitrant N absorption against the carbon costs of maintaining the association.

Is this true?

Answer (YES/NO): YES